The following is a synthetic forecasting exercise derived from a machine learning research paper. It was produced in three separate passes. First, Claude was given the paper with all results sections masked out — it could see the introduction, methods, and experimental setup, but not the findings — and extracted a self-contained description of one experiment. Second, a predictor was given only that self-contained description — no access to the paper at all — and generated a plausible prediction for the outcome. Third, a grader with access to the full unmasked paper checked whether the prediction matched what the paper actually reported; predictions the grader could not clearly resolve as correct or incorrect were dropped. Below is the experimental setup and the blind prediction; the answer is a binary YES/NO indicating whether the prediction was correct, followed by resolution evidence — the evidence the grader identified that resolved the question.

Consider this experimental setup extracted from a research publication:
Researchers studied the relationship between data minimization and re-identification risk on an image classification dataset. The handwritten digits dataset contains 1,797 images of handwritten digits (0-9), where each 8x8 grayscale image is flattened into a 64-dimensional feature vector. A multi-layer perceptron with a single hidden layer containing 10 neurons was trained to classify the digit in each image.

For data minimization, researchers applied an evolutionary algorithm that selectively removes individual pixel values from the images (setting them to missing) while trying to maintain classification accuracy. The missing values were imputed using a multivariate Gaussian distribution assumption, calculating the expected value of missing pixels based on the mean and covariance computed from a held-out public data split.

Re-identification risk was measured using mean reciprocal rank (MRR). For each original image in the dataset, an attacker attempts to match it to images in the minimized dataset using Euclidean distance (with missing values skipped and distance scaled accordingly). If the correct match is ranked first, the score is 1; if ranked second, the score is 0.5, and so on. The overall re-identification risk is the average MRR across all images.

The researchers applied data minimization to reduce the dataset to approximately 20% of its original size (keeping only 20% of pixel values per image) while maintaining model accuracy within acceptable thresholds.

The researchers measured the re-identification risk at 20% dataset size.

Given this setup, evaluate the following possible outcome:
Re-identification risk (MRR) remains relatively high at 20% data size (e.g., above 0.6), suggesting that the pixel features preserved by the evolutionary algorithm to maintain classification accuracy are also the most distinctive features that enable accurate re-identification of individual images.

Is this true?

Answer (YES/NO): YES